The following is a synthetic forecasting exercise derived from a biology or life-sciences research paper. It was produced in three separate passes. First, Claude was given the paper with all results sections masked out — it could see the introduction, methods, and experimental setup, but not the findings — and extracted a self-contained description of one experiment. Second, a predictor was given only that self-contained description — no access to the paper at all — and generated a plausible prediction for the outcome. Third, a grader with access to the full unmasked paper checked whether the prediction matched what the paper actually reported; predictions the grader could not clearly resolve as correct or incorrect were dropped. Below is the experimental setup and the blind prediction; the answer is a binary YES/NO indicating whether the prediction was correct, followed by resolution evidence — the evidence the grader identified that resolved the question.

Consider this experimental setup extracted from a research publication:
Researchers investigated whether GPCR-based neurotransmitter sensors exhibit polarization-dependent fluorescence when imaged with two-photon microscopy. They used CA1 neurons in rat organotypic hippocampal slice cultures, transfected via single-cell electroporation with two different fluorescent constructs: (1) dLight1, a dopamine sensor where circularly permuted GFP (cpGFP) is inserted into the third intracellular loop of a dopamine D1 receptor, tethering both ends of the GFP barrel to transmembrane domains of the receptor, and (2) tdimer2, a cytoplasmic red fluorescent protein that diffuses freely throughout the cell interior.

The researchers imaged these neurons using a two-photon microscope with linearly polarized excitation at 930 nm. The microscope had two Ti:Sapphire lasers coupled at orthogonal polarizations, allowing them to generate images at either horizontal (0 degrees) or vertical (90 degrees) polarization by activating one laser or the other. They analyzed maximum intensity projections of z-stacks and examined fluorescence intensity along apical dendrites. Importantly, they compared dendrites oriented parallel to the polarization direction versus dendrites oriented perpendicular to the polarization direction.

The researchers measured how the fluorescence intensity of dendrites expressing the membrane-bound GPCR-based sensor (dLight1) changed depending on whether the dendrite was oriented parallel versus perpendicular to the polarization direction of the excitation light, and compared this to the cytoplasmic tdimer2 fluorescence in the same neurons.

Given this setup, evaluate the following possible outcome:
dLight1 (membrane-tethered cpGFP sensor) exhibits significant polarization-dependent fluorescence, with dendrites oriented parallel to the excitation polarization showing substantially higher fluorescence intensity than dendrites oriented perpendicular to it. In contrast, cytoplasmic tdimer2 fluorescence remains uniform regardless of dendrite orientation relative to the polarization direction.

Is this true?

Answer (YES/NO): NO